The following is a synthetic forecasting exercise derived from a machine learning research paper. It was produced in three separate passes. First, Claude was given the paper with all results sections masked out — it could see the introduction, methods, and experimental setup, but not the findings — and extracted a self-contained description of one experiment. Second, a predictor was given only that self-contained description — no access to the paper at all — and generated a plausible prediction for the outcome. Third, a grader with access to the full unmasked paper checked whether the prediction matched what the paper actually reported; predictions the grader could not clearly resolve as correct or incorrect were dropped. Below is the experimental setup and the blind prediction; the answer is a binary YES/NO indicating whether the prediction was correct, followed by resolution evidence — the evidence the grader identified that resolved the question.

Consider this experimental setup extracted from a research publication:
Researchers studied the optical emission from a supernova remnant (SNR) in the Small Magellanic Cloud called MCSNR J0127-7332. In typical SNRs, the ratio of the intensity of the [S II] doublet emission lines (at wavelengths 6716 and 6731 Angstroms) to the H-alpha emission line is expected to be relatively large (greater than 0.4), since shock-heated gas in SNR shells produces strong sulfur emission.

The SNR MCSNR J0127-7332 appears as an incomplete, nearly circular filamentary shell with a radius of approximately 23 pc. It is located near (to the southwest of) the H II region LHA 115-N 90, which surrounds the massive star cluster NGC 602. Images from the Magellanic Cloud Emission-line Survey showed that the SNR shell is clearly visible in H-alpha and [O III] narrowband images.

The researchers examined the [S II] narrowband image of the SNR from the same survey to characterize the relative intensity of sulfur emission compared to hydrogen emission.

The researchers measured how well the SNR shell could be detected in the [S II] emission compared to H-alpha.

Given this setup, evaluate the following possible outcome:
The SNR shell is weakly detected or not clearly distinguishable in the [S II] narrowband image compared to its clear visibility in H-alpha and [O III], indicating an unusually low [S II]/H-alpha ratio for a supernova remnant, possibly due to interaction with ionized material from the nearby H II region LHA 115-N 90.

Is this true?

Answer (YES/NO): YES